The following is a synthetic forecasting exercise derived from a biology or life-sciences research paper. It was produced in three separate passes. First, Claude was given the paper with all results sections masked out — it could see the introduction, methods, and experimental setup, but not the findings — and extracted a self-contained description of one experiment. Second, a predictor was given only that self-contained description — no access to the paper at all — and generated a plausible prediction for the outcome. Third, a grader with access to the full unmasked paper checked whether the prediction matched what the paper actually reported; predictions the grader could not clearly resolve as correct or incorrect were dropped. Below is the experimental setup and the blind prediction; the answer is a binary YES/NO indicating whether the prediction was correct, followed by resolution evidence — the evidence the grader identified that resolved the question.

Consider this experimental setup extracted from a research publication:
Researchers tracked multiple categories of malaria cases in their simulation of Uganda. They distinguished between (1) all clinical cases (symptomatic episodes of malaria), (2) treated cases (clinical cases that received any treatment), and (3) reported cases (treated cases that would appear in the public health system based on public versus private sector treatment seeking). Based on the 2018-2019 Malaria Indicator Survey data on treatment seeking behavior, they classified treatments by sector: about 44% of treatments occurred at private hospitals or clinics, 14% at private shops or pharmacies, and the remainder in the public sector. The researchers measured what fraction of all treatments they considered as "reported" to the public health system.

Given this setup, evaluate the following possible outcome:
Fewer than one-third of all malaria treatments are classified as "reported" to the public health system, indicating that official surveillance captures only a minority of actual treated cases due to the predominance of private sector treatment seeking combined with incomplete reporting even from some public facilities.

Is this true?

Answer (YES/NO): NO